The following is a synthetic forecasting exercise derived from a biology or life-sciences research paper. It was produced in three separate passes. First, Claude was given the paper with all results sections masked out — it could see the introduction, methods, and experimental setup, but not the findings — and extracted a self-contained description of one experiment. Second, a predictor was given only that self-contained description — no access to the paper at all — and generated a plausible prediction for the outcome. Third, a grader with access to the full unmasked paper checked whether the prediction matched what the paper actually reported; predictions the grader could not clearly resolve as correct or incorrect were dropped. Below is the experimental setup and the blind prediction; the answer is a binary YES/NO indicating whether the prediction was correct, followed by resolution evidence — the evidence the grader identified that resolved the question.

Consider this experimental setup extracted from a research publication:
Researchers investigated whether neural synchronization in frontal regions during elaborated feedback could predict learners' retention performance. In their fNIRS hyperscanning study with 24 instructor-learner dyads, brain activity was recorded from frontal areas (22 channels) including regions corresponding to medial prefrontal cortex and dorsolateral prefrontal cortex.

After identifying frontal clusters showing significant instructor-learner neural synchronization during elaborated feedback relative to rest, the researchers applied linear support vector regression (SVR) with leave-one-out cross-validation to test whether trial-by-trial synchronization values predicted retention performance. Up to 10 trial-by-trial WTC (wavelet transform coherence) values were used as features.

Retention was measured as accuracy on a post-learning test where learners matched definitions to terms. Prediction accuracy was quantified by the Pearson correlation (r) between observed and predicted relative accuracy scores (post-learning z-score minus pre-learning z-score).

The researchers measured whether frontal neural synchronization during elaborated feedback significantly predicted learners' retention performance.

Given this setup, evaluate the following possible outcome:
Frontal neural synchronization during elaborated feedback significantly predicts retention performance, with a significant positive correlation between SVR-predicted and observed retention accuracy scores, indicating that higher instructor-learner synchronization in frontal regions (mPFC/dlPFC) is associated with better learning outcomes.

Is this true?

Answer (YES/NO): NO